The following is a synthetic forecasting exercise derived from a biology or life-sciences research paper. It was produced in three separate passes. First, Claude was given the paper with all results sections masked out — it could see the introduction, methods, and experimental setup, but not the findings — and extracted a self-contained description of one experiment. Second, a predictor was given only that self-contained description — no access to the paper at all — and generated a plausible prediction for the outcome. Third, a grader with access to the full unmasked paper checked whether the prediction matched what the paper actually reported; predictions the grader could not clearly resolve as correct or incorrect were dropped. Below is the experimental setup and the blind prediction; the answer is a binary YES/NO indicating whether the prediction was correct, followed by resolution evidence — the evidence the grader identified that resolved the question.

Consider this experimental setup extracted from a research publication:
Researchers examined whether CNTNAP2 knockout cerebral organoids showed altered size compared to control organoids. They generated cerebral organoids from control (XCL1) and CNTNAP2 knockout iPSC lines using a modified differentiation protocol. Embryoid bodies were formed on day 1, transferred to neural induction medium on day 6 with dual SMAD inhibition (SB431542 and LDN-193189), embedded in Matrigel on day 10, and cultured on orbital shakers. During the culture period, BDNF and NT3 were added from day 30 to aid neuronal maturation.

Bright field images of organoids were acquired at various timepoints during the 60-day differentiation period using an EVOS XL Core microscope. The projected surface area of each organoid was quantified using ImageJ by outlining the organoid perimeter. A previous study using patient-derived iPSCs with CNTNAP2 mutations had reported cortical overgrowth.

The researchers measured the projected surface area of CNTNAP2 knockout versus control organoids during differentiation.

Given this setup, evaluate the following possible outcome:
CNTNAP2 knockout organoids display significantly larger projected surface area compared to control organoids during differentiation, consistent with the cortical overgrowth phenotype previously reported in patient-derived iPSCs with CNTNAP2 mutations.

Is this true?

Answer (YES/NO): NO